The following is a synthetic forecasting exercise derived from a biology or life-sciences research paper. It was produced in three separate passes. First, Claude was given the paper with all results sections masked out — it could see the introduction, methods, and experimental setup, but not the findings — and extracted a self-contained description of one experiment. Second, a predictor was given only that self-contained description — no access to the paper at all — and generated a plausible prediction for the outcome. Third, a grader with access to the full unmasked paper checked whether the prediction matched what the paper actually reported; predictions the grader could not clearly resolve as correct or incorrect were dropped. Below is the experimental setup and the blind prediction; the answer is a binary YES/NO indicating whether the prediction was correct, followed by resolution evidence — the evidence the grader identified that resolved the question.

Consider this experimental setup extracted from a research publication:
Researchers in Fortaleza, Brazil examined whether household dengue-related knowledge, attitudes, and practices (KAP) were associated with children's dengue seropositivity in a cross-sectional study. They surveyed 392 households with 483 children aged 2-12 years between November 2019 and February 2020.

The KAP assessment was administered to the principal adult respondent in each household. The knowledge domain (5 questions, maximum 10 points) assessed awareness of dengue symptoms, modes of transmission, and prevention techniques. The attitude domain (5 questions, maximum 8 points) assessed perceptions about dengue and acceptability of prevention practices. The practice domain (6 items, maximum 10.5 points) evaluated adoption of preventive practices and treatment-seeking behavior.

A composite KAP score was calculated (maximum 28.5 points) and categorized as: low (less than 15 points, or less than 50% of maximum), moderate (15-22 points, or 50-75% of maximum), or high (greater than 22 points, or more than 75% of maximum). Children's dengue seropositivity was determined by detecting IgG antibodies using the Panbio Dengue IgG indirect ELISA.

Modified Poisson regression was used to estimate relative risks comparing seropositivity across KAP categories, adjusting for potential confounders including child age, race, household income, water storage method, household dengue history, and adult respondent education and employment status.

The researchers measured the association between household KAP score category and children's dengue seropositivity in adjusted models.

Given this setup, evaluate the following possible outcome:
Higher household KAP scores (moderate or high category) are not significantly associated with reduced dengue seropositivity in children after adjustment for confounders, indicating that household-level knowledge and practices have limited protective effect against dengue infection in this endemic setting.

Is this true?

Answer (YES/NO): NO